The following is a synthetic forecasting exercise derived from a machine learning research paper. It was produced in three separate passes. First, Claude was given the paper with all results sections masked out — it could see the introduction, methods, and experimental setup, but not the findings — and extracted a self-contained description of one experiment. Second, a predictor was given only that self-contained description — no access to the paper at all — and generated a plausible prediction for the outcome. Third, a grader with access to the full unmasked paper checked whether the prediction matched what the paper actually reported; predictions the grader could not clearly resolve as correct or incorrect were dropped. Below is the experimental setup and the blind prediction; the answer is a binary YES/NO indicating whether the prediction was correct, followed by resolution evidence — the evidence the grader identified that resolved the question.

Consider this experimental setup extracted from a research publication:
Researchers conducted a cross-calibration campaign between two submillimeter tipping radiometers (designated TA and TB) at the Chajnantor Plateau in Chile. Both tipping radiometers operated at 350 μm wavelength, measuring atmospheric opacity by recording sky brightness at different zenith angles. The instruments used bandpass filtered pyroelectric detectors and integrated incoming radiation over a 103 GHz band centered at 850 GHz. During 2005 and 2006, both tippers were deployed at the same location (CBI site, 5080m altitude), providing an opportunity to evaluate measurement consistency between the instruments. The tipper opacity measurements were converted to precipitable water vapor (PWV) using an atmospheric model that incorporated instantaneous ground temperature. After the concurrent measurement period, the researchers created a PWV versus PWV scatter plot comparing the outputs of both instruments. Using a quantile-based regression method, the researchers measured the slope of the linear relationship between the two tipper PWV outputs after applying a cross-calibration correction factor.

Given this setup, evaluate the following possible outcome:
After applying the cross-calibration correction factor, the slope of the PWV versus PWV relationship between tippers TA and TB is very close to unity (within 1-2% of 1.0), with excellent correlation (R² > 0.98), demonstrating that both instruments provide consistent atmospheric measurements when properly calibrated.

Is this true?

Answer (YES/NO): NO